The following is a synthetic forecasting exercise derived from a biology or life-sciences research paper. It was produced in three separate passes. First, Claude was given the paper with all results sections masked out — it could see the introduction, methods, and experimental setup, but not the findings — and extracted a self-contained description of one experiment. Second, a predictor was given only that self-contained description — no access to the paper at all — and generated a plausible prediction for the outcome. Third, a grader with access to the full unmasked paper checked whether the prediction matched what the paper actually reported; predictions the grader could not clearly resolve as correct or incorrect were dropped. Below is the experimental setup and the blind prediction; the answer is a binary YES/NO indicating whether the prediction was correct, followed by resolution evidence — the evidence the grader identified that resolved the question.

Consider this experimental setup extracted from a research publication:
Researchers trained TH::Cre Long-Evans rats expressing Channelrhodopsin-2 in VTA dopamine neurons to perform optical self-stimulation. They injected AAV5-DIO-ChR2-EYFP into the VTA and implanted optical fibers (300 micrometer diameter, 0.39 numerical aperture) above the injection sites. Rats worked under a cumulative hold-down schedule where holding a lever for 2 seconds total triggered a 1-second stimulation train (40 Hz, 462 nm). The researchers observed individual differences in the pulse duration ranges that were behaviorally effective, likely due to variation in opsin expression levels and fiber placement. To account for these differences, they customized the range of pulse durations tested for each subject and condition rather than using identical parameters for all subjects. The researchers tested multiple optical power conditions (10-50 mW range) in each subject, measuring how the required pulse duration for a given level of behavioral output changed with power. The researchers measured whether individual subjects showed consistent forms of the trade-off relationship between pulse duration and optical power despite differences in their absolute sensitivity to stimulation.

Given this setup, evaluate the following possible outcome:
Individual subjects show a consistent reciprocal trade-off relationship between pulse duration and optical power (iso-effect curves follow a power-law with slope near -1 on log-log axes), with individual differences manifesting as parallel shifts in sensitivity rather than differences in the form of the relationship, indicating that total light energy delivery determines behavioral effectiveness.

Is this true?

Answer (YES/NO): YES